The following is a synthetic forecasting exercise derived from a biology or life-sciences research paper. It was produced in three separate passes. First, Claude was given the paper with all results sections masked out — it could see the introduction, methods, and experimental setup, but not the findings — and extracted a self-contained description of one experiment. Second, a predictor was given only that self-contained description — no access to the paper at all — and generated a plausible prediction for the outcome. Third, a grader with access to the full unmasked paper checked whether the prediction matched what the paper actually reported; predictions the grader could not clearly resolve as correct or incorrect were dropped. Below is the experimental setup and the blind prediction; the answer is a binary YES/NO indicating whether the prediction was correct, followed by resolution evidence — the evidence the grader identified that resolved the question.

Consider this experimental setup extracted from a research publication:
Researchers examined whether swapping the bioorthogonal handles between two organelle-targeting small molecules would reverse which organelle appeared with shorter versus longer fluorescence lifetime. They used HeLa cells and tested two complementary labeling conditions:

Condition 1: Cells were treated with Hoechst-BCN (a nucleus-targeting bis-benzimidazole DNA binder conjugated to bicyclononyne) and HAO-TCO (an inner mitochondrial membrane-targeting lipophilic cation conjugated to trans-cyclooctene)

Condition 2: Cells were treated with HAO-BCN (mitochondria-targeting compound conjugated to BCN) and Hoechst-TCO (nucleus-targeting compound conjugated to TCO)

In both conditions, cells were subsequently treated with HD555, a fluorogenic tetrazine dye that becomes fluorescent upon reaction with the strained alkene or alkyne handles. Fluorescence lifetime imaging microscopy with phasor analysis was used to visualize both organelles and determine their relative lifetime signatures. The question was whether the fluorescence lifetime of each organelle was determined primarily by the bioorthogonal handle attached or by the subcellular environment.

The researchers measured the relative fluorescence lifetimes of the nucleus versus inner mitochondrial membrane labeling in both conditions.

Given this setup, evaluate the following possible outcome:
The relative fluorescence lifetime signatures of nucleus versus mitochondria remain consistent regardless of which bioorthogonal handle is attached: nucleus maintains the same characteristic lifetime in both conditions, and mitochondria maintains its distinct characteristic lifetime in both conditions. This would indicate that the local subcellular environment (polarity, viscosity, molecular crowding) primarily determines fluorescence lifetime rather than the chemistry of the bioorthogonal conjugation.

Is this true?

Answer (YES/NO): NO